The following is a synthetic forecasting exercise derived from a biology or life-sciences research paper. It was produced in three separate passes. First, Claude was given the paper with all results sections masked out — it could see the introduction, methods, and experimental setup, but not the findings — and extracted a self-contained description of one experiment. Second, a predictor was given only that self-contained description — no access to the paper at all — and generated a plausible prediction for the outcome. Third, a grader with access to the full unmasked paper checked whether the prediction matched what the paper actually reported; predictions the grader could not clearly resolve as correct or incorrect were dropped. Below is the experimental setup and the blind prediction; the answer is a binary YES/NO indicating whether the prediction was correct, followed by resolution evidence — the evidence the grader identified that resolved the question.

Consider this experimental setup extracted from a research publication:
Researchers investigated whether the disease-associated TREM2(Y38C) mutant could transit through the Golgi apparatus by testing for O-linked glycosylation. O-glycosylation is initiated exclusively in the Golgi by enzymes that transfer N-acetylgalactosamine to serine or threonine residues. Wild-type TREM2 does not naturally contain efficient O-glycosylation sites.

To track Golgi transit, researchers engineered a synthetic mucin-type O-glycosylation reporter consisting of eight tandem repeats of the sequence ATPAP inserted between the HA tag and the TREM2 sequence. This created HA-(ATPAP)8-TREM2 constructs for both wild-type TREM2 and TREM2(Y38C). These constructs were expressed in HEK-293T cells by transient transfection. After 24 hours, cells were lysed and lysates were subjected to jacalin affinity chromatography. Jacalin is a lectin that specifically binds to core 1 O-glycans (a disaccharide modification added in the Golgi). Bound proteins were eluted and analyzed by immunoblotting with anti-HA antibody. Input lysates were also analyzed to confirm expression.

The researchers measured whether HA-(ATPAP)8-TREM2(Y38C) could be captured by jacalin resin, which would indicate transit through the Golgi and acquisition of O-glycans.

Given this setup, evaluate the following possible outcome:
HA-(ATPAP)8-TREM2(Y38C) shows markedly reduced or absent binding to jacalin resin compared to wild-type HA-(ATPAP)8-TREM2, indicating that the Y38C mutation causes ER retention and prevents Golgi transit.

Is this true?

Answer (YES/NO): NO